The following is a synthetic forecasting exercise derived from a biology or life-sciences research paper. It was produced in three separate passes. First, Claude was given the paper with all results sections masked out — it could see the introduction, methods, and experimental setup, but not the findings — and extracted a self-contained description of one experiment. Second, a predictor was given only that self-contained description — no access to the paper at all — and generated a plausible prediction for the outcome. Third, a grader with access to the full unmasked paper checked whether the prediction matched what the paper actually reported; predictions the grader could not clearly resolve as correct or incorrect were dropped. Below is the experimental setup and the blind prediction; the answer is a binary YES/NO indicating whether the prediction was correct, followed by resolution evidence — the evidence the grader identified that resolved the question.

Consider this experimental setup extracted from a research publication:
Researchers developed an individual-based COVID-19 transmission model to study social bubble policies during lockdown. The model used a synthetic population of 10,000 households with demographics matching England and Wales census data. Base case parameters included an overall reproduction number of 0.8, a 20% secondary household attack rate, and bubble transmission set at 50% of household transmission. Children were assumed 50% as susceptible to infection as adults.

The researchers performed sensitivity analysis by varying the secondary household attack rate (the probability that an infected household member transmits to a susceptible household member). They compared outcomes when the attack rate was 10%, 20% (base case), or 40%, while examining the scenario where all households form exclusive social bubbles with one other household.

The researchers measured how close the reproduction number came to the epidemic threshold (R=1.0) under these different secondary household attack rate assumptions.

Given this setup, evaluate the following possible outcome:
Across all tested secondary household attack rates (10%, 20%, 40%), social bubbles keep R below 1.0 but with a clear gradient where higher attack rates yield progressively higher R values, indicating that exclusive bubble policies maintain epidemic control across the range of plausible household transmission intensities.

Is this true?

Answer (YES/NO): NO